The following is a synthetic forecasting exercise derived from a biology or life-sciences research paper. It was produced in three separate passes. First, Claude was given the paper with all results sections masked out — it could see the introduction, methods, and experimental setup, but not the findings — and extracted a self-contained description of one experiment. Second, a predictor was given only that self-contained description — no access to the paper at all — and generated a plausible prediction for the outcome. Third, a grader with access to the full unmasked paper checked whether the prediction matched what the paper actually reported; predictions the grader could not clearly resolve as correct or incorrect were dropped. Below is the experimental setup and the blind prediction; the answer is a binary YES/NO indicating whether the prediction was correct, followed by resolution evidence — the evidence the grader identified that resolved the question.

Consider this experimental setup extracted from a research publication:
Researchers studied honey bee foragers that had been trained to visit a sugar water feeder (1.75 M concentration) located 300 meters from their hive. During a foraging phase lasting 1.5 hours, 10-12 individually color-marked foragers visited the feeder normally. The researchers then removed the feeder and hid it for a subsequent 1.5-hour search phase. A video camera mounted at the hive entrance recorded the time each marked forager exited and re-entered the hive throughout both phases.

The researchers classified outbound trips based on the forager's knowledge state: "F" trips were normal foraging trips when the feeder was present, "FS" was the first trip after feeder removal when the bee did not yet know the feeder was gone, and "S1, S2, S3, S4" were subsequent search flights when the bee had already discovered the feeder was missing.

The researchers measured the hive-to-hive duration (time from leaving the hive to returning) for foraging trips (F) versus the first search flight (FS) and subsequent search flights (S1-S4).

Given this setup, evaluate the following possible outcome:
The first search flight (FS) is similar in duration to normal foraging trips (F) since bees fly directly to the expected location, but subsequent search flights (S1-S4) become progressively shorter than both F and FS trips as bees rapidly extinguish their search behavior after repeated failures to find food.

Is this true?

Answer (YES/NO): NO